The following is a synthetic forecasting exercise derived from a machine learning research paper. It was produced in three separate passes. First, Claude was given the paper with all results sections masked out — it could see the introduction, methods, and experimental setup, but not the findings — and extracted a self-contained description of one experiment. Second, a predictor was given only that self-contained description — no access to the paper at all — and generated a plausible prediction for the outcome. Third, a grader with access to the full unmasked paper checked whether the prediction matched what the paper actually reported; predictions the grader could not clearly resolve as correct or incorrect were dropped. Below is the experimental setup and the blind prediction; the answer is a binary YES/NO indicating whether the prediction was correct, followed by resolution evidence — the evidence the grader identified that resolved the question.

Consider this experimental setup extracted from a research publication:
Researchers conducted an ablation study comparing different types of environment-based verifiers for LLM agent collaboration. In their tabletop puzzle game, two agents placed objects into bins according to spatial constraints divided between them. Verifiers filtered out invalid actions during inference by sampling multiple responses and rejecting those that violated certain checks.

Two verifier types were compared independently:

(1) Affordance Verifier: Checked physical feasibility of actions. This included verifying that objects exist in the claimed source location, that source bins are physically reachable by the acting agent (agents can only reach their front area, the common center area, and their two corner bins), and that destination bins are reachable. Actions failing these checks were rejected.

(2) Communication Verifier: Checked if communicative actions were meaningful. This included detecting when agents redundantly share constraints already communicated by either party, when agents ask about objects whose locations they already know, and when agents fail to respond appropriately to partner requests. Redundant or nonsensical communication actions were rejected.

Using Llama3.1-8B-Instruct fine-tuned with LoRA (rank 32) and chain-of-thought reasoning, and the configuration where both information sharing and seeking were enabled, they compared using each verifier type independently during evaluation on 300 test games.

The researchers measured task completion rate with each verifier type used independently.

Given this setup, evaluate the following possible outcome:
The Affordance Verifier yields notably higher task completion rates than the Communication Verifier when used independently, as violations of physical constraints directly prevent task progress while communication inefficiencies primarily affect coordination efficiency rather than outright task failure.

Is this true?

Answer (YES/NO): NO